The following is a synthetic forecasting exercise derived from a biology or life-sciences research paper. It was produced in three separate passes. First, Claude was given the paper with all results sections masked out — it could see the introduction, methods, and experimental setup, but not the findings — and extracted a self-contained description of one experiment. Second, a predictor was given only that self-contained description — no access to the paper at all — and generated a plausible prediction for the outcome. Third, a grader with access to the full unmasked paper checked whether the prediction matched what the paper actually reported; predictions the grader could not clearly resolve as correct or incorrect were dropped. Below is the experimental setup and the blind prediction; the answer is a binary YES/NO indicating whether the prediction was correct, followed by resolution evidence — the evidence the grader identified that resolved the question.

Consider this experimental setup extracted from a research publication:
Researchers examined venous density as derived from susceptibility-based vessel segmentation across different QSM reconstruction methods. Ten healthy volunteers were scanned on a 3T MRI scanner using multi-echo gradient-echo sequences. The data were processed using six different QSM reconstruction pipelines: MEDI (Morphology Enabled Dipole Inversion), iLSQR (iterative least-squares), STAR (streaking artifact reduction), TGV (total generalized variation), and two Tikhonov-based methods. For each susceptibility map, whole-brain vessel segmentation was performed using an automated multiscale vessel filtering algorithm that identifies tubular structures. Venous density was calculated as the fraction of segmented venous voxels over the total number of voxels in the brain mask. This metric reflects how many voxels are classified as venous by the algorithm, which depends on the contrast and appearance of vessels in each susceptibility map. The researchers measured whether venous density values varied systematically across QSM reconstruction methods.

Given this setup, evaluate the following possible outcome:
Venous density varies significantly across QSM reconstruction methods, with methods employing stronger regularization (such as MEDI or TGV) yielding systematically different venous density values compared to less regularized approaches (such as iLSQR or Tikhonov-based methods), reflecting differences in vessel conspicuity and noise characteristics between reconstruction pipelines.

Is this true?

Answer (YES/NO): NO